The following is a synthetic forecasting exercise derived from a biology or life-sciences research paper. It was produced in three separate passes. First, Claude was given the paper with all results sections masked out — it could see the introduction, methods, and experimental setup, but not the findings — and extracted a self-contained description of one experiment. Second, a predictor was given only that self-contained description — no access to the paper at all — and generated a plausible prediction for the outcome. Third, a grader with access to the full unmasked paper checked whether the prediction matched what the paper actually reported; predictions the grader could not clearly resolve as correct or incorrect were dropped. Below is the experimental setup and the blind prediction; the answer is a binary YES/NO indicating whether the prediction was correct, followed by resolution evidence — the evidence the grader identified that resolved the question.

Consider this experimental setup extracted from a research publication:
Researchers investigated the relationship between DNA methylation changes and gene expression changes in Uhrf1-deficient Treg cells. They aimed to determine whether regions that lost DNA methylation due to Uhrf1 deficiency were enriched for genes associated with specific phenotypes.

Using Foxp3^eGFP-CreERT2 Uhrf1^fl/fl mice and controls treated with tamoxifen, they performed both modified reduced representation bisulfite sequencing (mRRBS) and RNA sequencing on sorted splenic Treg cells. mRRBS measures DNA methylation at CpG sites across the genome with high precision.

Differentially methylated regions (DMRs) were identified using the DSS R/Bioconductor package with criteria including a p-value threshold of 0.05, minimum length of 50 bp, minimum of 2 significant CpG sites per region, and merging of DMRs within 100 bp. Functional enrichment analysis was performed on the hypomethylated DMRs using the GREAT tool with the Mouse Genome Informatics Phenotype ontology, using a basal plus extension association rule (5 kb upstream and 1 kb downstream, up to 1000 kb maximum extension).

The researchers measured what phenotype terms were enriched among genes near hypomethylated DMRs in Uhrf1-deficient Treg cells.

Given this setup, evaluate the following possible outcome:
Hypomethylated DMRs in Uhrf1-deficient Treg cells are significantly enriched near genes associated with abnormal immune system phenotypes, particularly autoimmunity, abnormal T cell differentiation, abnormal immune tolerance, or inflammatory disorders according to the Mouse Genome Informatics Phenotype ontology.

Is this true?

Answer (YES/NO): YES